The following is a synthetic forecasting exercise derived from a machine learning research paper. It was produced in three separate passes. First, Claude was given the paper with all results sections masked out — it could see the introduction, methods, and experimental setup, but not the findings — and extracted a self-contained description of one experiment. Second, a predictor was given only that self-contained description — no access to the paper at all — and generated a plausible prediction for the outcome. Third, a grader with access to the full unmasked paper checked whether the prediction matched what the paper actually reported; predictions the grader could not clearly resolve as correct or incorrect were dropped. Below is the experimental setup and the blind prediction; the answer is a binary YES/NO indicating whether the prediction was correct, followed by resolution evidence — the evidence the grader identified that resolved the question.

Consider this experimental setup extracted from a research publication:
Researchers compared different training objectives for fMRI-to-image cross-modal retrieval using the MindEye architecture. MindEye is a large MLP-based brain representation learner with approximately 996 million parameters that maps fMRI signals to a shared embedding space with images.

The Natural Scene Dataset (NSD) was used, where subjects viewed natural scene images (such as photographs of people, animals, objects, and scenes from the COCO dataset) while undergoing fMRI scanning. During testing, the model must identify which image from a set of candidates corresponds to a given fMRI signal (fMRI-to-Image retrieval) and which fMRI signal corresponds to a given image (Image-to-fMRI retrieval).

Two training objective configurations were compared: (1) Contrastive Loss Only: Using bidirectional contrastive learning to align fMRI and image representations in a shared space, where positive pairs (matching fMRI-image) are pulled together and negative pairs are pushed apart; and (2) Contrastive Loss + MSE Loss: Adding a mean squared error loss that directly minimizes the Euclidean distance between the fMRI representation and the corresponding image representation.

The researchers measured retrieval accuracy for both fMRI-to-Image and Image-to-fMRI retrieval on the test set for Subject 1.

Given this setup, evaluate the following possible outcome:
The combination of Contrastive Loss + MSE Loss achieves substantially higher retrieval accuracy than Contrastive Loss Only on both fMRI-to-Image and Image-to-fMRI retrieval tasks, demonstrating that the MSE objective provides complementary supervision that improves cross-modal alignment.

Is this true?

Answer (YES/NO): YES